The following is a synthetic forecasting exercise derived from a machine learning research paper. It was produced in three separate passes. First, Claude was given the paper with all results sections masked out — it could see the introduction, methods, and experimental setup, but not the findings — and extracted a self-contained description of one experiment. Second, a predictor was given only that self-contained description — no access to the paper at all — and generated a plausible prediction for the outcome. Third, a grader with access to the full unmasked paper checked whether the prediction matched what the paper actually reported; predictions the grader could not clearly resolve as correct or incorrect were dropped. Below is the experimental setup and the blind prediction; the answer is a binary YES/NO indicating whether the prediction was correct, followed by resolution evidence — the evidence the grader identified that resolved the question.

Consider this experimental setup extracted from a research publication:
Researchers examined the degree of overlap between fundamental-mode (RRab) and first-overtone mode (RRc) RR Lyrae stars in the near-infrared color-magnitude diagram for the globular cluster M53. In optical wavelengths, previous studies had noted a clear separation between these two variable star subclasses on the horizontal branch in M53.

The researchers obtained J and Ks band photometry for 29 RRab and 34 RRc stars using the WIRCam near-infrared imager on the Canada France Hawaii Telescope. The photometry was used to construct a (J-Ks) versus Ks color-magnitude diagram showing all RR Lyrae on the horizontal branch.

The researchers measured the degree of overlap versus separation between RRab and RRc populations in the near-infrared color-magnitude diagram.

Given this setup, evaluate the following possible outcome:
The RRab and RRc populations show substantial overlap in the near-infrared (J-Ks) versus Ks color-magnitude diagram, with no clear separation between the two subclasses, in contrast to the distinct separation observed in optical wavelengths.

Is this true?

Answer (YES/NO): NO